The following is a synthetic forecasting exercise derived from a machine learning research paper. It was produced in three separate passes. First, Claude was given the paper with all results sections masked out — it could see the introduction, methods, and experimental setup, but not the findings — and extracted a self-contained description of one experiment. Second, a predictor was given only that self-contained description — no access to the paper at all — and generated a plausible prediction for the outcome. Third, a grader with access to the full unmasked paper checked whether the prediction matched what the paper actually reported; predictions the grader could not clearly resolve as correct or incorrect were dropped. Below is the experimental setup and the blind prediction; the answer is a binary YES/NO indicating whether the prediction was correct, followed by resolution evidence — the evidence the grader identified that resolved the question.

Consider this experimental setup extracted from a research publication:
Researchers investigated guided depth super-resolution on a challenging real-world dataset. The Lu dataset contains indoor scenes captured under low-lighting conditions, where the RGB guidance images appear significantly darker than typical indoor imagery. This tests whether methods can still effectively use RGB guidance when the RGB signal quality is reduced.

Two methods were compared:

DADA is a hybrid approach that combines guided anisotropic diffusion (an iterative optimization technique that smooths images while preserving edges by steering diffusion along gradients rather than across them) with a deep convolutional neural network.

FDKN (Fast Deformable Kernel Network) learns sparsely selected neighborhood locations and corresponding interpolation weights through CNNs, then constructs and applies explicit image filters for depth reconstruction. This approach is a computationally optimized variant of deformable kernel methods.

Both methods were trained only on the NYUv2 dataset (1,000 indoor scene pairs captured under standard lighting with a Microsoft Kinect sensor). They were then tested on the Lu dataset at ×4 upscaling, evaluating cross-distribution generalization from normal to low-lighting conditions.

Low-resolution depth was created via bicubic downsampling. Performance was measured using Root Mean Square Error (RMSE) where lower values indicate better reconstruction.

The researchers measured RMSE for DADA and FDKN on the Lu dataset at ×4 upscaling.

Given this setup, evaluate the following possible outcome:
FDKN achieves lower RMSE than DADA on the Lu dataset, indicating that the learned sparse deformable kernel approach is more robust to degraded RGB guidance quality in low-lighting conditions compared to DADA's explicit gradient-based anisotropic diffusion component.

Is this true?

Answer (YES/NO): YES